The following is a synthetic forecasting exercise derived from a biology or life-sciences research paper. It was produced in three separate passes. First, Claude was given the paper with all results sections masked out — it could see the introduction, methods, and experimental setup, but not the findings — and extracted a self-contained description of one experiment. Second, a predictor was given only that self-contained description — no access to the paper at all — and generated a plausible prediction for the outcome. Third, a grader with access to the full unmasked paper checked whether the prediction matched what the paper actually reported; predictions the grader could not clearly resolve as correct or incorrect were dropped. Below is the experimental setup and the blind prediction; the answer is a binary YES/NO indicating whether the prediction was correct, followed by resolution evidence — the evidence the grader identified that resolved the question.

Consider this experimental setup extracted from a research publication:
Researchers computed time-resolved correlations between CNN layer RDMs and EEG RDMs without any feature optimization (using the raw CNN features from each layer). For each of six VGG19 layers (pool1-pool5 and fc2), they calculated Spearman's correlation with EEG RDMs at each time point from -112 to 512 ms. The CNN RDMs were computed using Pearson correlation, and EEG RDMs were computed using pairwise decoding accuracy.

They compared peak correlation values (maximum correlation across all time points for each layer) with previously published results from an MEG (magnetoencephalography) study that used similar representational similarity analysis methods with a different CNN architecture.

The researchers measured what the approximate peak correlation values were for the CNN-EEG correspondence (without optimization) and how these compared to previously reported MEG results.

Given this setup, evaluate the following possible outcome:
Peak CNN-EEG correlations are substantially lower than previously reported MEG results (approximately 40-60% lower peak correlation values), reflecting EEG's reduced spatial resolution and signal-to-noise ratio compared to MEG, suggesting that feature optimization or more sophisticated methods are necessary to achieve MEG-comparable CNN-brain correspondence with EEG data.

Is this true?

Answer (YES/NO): NO